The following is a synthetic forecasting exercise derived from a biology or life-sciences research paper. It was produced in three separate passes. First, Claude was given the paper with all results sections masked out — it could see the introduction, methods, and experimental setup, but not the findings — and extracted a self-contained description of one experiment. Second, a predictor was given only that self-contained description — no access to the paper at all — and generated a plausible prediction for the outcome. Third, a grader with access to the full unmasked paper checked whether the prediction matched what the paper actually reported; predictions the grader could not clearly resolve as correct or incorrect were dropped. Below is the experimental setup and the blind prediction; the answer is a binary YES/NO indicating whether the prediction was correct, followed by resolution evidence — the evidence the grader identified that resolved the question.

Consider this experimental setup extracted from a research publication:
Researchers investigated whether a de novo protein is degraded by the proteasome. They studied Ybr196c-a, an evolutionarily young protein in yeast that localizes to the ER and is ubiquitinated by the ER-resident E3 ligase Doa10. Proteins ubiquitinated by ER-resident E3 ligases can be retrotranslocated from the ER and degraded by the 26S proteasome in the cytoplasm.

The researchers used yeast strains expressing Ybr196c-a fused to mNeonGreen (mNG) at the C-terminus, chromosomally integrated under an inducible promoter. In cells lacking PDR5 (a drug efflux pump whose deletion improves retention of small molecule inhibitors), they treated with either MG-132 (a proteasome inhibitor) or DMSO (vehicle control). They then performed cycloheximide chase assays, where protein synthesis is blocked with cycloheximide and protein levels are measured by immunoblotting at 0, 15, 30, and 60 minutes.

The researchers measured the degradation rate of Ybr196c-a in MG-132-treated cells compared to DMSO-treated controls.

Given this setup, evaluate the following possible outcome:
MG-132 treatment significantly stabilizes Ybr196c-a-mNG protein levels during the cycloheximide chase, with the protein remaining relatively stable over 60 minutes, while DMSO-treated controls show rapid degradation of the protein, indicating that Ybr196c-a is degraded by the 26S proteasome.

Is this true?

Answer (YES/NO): YES